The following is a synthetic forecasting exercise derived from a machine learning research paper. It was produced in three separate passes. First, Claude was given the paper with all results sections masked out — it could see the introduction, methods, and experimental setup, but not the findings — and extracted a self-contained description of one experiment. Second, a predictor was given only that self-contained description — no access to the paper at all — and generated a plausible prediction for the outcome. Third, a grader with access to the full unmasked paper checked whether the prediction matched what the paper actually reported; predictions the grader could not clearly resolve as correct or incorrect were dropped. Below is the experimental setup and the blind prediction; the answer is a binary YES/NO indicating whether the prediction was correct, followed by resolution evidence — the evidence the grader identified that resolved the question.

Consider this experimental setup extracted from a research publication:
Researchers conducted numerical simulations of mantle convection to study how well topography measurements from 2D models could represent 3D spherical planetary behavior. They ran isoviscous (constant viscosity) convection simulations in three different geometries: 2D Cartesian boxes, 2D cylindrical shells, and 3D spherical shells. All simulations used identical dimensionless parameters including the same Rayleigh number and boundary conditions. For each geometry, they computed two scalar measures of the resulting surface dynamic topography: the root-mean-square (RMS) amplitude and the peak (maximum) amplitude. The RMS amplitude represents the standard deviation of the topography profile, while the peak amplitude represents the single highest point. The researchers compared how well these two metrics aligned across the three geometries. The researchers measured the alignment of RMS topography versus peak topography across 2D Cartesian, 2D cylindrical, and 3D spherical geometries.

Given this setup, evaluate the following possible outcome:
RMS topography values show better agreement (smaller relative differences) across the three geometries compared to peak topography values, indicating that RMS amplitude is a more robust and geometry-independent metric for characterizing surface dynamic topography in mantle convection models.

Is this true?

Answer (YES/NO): YES